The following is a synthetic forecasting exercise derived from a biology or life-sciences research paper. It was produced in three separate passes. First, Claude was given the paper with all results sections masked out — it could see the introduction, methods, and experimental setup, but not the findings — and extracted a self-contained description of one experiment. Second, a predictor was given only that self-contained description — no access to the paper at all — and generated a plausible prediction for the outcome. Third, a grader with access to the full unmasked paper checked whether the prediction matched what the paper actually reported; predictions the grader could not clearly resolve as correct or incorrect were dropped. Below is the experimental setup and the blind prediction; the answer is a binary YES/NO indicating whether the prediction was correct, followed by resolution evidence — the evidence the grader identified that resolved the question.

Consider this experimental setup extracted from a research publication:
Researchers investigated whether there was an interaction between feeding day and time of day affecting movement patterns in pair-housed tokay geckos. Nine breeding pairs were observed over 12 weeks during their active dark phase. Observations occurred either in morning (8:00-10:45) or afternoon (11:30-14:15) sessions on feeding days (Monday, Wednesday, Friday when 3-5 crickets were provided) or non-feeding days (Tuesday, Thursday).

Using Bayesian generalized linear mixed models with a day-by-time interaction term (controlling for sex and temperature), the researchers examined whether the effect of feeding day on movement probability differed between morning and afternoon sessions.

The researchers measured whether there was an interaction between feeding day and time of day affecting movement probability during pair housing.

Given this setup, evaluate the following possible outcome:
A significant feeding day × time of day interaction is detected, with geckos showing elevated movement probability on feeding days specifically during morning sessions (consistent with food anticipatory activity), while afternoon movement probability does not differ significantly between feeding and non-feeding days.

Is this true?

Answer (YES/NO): NO